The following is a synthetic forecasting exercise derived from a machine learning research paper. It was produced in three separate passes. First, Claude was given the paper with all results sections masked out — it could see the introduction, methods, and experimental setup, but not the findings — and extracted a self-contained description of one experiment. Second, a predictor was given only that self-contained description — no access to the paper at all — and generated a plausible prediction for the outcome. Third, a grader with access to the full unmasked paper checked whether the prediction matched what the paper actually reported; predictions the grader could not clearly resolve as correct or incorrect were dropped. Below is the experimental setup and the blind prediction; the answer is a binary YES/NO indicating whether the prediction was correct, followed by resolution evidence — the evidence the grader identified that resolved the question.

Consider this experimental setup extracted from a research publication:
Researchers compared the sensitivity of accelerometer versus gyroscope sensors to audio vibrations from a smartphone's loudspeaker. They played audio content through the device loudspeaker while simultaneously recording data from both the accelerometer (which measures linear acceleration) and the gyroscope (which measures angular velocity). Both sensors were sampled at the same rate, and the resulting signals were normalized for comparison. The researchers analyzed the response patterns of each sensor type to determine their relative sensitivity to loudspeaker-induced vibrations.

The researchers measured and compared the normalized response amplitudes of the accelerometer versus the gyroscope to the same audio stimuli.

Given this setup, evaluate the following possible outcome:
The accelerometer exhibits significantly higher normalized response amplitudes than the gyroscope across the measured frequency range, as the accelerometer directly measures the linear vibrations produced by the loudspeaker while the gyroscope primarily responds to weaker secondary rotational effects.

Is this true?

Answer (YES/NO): YES